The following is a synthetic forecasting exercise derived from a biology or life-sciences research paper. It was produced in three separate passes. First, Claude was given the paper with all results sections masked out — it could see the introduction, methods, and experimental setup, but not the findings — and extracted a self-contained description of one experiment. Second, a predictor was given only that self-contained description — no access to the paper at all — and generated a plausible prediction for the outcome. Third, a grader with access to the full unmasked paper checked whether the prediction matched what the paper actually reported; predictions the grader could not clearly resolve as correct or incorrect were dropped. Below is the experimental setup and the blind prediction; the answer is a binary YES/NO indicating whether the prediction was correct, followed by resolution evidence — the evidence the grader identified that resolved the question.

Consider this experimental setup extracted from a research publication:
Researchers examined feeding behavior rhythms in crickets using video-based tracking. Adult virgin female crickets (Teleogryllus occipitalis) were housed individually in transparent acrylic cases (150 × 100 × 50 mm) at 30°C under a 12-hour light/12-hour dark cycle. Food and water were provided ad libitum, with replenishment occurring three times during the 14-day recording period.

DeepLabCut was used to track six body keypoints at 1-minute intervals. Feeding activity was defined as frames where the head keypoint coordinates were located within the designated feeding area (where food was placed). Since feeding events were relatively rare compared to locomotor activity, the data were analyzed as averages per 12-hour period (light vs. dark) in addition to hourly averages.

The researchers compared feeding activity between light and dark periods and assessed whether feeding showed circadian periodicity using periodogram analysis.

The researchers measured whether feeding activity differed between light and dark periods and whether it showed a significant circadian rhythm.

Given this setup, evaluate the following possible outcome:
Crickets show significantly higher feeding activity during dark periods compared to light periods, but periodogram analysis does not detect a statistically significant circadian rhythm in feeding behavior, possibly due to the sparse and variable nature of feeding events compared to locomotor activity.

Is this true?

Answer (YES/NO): NO